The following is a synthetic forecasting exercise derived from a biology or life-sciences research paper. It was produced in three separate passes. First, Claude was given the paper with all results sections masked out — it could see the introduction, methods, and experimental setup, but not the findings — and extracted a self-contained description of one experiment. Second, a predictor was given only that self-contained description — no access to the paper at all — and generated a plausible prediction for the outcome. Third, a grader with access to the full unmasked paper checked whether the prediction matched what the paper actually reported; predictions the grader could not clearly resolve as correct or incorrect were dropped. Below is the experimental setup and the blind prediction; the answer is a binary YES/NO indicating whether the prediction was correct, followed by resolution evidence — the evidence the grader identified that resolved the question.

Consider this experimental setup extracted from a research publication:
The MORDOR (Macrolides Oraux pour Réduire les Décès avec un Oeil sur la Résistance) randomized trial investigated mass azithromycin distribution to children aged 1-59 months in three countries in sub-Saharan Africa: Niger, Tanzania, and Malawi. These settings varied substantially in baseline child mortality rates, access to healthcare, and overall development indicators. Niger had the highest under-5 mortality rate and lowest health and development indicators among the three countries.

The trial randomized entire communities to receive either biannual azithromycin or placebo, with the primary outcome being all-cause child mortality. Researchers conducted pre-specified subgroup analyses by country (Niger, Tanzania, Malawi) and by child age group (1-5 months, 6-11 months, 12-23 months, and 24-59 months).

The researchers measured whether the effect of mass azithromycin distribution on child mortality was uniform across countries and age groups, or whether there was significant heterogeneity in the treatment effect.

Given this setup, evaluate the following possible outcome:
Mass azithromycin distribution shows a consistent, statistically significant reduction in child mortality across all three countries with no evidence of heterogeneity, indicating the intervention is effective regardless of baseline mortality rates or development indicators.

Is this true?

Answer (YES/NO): NO